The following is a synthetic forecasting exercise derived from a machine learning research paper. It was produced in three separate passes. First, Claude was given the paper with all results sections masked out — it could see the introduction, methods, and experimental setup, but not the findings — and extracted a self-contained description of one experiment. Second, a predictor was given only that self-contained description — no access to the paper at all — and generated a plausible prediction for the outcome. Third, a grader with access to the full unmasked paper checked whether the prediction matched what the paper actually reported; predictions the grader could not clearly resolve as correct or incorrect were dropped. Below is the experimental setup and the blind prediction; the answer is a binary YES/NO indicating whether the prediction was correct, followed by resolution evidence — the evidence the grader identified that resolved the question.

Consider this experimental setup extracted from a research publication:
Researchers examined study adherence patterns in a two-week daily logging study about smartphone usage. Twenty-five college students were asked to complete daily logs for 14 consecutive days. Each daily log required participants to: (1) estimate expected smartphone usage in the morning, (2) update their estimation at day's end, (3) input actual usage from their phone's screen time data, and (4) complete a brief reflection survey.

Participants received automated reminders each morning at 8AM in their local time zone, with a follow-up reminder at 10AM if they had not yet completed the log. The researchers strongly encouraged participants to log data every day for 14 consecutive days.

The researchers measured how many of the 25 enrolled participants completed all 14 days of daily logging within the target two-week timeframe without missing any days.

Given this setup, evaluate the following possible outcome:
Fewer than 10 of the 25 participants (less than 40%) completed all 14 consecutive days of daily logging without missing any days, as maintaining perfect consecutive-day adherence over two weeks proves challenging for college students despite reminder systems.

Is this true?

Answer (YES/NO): YES